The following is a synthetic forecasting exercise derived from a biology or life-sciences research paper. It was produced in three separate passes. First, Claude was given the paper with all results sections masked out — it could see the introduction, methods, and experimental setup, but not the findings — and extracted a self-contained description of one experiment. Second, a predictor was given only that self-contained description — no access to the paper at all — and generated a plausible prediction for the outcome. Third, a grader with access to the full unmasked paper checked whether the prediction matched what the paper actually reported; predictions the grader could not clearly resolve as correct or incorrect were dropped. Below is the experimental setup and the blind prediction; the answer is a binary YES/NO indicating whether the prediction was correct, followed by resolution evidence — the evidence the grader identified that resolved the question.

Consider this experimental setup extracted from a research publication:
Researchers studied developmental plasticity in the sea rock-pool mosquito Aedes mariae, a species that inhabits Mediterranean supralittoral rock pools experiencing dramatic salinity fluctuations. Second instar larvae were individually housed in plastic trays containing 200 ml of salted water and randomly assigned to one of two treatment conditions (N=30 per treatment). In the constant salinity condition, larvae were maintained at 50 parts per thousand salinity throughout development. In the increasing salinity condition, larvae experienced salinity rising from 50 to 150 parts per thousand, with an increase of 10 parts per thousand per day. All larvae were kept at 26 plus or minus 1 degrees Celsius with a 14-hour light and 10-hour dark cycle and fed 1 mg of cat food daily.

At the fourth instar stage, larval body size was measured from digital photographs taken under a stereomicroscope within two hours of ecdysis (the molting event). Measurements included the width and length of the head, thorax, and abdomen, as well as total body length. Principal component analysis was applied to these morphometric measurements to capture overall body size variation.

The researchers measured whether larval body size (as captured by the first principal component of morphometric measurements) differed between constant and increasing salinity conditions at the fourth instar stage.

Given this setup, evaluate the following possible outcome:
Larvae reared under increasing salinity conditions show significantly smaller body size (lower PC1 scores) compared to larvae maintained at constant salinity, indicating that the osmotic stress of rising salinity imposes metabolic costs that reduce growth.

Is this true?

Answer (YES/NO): YES